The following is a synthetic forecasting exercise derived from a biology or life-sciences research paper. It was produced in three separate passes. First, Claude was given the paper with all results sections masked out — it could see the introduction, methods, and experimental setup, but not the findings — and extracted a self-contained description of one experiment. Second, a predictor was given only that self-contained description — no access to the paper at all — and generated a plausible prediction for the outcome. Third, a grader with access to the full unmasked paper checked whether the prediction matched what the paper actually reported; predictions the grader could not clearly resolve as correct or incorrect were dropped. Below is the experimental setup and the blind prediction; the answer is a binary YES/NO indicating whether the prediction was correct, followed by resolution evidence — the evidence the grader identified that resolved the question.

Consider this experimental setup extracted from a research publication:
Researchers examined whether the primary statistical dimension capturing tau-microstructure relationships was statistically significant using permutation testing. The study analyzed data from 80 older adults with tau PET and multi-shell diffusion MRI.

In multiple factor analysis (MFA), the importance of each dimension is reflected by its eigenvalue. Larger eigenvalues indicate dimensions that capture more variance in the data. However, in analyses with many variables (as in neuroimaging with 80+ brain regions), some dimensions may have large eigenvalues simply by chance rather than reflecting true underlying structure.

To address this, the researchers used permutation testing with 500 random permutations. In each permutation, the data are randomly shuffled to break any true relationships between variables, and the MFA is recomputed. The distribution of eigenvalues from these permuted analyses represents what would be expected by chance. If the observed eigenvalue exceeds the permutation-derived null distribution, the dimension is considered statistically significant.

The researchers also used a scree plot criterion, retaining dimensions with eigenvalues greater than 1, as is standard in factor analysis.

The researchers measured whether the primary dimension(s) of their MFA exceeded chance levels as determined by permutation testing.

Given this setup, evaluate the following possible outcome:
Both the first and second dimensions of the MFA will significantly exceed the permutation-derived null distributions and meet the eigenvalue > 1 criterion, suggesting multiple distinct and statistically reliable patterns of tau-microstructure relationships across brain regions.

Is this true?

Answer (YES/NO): YES